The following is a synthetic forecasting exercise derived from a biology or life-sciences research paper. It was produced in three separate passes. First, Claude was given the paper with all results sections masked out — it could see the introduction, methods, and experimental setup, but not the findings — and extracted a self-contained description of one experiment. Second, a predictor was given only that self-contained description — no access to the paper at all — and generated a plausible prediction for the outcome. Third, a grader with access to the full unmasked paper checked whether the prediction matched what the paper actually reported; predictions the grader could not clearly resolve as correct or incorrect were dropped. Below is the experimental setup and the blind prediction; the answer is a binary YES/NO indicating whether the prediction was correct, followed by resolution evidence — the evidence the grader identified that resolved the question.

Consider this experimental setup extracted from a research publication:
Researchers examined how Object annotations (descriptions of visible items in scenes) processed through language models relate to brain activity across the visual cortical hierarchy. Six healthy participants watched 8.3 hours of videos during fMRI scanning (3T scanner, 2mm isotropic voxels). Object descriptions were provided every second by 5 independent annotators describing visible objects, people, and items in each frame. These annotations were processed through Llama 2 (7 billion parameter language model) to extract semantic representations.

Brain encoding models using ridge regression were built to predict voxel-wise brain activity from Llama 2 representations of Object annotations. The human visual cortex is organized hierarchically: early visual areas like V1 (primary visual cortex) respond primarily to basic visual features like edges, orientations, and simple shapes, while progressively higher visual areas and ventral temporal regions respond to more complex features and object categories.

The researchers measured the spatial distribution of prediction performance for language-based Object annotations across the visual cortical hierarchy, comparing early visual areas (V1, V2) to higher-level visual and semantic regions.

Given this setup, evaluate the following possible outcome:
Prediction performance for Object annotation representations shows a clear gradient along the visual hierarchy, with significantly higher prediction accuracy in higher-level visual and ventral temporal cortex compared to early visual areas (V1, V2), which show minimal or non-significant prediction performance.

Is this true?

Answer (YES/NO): YES